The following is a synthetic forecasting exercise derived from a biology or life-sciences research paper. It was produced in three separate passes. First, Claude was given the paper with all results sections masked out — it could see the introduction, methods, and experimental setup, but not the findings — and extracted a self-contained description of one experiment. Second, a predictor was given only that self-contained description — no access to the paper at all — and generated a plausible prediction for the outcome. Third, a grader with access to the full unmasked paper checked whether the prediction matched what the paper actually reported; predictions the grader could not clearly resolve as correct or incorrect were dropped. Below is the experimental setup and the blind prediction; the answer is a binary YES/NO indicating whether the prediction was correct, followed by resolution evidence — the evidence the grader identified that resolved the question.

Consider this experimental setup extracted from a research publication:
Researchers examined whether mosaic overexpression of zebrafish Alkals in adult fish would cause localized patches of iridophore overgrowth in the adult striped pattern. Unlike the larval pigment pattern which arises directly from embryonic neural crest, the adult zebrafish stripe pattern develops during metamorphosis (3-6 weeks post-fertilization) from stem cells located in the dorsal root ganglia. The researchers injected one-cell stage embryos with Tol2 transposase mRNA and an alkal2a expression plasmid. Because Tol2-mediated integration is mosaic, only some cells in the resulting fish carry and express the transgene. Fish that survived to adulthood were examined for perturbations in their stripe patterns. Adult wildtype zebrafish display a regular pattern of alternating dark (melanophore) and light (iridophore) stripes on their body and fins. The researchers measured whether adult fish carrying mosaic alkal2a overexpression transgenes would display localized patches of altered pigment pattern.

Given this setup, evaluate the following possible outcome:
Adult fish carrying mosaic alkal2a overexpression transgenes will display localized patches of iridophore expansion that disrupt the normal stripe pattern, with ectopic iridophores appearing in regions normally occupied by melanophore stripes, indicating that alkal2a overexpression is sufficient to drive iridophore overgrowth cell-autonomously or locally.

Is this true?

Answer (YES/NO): NO